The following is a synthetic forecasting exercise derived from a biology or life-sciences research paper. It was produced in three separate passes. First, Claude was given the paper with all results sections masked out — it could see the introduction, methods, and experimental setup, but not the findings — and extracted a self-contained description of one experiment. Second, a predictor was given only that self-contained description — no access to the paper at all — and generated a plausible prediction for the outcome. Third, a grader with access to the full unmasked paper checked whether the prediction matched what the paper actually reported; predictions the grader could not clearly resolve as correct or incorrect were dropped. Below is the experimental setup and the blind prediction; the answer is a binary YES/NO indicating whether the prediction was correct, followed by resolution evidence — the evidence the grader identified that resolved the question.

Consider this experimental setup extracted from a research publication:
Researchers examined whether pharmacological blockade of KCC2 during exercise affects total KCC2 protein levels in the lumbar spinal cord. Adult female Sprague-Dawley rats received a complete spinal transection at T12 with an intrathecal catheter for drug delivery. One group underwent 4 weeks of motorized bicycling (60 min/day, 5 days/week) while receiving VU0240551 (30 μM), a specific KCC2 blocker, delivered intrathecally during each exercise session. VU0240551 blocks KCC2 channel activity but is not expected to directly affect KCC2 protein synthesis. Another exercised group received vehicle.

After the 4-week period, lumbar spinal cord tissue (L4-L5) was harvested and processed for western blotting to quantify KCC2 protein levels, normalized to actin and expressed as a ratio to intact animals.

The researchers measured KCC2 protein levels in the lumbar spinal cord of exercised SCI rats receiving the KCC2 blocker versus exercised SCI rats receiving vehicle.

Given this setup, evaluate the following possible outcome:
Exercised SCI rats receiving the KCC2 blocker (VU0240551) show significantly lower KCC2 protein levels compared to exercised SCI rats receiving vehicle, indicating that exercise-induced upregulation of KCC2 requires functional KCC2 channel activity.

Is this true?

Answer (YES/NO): NO